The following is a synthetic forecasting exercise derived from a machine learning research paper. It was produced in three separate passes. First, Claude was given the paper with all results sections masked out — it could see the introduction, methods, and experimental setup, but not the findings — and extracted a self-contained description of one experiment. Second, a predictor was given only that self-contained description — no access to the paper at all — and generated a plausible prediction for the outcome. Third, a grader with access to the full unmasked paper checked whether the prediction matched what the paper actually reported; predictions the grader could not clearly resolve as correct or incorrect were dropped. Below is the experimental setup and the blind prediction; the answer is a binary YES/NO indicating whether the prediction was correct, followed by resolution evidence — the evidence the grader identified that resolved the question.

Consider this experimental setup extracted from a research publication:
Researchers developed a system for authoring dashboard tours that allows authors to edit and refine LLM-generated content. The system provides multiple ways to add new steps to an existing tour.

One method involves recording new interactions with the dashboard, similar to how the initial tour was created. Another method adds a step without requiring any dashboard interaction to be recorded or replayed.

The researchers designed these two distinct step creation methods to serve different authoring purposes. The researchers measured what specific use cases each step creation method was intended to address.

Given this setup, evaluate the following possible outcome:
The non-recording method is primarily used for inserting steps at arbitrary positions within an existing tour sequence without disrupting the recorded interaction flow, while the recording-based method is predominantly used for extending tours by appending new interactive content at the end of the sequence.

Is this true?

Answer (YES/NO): NO